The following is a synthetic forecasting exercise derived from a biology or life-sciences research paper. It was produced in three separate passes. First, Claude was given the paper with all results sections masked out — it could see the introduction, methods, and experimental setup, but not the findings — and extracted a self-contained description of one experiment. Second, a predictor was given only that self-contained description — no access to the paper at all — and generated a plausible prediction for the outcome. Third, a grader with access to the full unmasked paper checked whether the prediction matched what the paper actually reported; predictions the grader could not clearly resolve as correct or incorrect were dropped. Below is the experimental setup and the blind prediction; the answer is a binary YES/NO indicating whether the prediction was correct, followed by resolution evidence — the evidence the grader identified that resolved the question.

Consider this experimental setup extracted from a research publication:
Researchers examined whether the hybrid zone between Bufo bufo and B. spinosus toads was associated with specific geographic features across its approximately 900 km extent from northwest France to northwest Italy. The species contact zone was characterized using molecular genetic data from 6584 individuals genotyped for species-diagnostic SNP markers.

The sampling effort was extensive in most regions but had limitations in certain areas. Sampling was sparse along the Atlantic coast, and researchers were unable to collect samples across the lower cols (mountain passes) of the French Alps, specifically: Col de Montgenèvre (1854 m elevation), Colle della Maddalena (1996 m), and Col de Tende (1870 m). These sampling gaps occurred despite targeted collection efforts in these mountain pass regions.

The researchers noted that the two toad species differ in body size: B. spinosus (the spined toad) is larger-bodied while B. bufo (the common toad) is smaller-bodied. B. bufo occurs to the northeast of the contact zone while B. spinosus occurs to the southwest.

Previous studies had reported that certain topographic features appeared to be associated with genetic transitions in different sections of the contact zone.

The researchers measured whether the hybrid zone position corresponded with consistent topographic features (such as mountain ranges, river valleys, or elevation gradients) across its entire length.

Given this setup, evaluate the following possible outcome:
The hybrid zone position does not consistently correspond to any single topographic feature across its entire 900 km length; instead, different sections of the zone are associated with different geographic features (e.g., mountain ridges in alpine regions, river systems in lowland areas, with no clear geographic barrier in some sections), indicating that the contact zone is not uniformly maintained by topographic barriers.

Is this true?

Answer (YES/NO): YES